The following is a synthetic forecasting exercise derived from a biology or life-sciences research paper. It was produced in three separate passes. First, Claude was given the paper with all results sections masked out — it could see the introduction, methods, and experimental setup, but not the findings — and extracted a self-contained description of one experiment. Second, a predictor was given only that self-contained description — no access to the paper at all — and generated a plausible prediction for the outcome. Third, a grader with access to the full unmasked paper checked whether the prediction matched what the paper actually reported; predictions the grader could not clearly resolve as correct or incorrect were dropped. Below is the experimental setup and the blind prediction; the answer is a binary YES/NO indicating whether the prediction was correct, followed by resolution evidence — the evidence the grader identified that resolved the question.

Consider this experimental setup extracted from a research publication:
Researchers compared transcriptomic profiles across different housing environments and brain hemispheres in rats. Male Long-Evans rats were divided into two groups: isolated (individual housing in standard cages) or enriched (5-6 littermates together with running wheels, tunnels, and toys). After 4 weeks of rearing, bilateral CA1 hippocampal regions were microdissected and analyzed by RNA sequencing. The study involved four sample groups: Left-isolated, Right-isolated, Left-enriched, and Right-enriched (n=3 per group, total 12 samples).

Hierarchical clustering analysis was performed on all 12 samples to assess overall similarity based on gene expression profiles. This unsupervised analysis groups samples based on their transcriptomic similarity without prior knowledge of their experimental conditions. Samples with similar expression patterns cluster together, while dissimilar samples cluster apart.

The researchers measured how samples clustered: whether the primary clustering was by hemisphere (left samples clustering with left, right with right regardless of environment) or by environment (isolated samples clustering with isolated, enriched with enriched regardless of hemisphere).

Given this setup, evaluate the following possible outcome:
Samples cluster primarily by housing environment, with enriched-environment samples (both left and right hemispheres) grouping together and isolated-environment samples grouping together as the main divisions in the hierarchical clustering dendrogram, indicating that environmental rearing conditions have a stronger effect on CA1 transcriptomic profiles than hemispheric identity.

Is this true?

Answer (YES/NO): YES